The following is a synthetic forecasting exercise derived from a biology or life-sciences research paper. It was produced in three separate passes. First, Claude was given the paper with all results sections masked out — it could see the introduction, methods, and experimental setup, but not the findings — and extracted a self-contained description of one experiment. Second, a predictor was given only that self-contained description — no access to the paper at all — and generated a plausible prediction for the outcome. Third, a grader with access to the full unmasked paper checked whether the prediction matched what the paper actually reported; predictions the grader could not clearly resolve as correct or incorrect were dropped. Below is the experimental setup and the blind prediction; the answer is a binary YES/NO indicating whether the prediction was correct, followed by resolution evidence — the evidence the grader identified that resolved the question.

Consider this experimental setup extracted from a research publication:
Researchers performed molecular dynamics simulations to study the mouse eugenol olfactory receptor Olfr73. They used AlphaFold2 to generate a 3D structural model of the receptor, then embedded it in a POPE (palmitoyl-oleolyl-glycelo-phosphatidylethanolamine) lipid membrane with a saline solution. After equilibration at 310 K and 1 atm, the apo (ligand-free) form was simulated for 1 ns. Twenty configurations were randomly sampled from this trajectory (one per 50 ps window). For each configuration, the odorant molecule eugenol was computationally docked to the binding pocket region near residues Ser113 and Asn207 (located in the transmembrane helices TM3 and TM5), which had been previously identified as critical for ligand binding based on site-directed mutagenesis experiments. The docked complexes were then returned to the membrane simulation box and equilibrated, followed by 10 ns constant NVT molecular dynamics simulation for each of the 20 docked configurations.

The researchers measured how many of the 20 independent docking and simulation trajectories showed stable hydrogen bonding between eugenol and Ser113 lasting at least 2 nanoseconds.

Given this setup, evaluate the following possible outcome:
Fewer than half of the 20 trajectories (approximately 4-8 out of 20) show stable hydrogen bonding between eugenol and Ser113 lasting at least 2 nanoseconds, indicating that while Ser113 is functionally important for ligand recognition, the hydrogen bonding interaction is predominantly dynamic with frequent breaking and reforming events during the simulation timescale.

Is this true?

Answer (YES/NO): NO